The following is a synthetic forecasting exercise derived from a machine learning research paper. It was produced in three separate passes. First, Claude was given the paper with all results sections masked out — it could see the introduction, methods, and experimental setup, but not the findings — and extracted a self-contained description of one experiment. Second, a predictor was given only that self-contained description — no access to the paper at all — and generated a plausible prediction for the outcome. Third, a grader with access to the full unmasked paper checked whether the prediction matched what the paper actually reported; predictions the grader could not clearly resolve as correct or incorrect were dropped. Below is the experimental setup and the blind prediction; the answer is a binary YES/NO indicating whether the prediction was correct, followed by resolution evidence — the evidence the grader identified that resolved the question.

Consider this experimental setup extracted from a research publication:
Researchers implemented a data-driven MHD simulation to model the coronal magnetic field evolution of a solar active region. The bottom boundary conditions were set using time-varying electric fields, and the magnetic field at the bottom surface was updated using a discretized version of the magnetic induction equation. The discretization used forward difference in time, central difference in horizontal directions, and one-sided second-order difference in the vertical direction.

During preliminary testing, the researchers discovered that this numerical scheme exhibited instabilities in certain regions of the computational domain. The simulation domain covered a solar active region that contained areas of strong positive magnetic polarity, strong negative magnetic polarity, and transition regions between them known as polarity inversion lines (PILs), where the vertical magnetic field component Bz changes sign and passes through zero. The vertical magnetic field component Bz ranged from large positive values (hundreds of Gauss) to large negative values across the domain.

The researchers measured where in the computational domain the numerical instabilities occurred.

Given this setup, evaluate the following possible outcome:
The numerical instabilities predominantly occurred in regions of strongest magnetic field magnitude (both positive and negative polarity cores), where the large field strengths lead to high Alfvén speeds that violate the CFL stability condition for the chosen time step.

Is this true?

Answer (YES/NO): NO